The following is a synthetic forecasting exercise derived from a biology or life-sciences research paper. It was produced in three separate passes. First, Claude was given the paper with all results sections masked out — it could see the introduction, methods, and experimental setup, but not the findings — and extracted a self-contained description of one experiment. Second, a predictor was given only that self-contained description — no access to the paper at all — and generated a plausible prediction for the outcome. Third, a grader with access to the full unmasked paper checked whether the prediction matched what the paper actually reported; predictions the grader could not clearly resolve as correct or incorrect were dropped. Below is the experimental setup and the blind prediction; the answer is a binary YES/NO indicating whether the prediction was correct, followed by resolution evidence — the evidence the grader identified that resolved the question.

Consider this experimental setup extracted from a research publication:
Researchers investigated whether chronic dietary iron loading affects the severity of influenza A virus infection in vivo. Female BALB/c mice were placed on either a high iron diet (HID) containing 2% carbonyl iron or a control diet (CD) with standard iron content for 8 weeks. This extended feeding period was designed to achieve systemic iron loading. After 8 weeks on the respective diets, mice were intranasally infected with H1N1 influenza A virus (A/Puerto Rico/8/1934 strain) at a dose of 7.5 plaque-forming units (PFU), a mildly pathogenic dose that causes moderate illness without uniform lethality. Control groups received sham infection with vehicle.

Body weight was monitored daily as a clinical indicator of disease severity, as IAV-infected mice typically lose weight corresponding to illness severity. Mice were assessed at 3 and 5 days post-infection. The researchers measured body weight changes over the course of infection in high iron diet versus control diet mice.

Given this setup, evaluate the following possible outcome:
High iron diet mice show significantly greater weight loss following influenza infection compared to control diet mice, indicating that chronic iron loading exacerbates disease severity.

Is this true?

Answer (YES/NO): YES